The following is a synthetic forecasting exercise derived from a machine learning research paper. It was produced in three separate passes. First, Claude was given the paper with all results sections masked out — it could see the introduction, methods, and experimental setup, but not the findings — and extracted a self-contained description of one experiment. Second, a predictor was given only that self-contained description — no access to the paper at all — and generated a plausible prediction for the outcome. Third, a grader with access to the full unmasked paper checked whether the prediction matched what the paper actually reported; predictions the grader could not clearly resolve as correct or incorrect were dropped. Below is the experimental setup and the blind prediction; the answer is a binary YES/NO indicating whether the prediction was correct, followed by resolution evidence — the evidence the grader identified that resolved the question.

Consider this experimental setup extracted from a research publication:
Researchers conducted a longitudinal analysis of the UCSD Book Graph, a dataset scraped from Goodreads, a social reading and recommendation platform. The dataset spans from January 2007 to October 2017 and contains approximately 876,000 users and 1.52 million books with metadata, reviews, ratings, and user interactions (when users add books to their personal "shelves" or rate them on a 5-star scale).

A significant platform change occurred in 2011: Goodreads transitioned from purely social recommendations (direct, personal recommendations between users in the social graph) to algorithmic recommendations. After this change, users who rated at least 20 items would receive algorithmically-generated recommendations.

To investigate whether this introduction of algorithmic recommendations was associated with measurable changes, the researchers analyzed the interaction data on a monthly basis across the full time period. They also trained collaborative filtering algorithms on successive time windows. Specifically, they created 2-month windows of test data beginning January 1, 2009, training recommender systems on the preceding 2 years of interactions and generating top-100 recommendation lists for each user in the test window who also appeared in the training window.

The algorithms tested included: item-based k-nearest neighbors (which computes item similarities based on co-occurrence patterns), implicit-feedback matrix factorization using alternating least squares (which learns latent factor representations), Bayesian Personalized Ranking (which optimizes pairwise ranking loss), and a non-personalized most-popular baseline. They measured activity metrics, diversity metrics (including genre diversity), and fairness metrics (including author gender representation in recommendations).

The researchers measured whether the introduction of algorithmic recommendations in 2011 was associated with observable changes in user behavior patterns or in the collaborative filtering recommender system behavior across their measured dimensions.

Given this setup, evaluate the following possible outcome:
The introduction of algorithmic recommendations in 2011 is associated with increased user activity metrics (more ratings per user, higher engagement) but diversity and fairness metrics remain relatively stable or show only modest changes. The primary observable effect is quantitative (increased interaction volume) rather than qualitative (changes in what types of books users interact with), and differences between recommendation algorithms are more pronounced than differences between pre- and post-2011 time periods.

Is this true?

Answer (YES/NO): NO